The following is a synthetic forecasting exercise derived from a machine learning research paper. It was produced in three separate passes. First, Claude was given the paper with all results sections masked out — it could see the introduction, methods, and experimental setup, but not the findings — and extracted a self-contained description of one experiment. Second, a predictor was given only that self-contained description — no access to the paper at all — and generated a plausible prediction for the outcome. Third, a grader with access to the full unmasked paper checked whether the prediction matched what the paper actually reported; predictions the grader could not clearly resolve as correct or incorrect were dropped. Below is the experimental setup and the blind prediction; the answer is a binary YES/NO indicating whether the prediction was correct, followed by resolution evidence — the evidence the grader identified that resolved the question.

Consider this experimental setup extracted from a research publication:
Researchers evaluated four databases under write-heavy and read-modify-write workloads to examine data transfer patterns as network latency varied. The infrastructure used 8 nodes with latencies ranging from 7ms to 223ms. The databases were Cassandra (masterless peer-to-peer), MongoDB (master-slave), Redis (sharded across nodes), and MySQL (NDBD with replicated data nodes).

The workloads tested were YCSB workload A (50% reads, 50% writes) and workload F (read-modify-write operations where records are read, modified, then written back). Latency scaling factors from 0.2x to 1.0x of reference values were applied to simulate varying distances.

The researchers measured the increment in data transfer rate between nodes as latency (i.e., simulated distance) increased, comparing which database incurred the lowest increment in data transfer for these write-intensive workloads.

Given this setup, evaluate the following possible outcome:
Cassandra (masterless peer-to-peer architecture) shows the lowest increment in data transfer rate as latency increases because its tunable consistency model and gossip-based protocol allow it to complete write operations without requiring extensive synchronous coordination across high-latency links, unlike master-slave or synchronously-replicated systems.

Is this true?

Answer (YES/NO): NO